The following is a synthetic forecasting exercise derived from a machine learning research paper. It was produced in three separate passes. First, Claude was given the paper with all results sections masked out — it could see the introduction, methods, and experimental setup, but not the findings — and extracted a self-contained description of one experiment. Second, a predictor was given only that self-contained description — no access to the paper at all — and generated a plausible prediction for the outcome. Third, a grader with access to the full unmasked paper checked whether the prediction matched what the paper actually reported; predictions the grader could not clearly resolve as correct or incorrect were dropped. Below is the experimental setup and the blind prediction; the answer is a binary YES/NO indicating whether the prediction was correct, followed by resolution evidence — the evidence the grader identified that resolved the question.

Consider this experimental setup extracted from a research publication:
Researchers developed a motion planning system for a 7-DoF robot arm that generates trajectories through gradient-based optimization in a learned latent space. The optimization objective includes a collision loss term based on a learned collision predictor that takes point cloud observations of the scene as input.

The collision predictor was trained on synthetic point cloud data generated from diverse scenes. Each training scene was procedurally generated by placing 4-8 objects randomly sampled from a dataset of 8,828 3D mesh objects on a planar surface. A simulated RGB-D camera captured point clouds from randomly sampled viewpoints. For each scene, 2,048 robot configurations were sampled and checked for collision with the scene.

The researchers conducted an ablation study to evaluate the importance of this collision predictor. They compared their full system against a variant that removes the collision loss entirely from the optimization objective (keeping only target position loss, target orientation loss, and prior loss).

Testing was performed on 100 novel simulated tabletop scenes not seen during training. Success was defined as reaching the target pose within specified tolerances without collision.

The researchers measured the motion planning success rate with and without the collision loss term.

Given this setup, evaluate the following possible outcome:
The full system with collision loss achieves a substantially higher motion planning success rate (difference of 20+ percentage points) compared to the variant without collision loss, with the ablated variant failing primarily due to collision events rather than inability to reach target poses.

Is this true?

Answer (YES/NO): NO